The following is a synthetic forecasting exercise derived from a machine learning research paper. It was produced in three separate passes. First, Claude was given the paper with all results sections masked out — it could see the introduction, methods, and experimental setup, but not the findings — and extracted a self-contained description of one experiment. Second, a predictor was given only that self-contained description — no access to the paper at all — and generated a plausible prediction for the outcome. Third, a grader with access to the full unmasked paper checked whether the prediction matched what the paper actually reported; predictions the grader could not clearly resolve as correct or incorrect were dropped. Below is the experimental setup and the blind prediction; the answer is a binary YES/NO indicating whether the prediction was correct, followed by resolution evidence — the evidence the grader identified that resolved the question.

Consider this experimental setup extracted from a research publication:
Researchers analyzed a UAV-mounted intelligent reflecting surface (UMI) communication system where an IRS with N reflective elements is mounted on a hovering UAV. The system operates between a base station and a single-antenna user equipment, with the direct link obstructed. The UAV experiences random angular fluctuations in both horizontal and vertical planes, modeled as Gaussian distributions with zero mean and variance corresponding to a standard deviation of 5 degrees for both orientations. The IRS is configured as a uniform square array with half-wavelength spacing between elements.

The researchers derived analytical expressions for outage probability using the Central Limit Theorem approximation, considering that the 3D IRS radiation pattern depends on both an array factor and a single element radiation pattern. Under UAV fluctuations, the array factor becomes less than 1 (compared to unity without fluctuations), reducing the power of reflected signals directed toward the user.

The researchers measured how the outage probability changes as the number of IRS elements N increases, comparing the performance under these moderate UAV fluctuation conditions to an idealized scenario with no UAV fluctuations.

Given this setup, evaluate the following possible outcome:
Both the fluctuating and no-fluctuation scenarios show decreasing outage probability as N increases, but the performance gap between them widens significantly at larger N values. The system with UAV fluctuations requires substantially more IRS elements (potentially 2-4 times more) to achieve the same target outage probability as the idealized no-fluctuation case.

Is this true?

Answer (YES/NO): NO